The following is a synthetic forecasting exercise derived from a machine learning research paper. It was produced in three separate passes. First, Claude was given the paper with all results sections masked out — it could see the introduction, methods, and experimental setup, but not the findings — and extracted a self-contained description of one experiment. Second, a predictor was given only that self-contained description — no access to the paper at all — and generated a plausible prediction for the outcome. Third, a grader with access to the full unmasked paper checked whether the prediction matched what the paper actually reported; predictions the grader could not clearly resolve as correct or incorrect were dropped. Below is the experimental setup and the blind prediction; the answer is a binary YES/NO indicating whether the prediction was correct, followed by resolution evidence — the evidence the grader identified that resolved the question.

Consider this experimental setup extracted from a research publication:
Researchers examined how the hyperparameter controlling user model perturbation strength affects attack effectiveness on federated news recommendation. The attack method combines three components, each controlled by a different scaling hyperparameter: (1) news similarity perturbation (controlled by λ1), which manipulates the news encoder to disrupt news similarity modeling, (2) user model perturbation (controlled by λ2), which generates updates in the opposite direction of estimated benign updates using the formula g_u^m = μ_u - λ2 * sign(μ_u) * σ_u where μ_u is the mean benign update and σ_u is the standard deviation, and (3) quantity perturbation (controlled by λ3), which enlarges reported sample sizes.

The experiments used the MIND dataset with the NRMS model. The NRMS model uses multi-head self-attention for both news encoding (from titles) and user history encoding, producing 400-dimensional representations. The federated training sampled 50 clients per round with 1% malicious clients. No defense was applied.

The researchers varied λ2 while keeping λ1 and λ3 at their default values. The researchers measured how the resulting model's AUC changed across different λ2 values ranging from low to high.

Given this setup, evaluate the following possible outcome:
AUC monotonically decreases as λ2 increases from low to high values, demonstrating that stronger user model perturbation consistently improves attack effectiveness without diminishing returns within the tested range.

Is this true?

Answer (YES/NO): NO